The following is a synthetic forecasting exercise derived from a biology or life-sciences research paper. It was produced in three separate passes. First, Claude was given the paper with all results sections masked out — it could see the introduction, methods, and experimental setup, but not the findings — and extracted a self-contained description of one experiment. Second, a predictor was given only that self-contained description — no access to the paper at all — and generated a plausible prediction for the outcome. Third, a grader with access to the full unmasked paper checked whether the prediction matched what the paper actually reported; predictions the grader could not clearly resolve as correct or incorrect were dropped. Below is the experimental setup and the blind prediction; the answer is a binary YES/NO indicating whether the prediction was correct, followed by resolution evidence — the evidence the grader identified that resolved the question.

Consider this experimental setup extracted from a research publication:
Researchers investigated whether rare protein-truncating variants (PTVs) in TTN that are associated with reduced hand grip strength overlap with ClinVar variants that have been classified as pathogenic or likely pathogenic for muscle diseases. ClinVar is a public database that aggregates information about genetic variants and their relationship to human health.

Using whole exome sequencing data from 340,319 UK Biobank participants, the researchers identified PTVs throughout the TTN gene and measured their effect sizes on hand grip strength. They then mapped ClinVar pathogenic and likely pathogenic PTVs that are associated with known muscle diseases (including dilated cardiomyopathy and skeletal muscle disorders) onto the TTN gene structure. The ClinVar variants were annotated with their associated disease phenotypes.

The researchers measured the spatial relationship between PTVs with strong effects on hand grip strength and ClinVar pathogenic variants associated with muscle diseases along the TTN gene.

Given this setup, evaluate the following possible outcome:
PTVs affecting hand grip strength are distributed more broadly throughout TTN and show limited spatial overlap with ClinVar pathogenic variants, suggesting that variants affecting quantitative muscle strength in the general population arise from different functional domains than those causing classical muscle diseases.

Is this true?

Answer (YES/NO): NO